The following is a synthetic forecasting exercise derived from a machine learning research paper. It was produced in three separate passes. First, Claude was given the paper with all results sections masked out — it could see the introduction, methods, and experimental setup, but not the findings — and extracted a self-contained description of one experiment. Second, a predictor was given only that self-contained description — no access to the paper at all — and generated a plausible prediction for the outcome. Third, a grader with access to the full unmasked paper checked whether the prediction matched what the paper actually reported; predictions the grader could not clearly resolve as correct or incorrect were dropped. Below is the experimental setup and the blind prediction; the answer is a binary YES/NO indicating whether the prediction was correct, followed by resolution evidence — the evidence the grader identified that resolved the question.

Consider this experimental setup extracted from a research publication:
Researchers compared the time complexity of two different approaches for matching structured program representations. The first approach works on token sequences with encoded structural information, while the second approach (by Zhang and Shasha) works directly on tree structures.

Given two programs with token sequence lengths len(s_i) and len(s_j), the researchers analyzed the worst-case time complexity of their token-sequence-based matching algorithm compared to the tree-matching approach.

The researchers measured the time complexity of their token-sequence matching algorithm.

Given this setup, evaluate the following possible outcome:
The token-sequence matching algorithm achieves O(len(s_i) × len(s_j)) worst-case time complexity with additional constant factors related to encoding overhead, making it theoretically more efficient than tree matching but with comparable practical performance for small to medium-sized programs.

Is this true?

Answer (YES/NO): NO